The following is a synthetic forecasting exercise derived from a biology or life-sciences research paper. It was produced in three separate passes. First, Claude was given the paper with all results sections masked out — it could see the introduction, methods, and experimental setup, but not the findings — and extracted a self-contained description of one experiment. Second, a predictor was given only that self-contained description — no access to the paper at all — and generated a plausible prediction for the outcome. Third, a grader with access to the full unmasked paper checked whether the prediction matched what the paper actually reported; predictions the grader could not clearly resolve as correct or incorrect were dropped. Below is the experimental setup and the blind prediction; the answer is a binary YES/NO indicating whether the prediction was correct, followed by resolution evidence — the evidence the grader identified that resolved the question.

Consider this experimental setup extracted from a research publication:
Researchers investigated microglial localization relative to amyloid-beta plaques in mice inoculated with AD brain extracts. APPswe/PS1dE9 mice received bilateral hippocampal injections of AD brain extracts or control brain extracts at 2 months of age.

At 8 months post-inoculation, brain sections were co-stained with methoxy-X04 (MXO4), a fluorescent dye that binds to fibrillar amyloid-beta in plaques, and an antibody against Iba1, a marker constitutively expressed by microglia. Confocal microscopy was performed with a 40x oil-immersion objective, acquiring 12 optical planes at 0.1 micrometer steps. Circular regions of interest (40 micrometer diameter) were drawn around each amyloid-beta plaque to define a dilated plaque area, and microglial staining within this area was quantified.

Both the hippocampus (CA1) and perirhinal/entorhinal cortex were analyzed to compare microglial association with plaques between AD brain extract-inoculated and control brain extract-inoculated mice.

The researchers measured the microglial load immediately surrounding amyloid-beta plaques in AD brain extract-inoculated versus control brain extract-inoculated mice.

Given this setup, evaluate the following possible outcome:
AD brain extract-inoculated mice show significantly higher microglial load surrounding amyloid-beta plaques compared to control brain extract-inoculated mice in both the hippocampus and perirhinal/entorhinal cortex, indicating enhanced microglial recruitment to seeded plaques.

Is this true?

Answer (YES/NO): NO